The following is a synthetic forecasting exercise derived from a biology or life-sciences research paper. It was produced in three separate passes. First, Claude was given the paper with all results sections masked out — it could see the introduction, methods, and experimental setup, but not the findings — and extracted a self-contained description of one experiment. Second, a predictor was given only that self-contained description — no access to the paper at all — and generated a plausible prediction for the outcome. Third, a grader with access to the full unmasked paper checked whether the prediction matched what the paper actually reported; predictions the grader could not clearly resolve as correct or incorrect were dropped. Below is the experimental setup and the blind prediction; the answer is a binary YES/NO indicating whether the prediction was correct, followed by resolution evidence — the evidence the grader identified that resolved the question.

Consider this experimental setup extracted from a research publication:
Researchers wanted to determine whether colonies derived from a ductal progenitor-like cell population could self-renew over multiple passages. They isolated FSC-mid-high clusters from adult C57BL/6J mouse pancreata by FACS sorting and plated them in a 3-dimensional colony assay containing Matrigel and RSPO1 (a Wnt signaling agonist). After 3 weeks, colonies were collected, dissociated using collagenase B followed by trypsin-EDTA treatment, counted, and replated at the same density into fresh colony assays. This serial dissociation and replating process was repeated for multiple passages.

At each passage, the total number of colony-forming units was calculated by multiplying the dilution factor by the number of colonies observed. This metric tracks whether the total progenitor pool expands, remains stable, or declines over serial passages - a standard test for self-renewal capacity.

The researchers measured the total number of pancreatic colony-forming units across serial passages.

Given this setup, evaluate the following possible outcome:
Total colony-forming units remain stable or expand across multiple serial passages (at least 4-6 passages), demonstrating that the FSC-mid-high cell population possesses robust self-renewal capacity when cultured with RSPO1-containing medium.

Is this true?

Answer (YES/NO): YES